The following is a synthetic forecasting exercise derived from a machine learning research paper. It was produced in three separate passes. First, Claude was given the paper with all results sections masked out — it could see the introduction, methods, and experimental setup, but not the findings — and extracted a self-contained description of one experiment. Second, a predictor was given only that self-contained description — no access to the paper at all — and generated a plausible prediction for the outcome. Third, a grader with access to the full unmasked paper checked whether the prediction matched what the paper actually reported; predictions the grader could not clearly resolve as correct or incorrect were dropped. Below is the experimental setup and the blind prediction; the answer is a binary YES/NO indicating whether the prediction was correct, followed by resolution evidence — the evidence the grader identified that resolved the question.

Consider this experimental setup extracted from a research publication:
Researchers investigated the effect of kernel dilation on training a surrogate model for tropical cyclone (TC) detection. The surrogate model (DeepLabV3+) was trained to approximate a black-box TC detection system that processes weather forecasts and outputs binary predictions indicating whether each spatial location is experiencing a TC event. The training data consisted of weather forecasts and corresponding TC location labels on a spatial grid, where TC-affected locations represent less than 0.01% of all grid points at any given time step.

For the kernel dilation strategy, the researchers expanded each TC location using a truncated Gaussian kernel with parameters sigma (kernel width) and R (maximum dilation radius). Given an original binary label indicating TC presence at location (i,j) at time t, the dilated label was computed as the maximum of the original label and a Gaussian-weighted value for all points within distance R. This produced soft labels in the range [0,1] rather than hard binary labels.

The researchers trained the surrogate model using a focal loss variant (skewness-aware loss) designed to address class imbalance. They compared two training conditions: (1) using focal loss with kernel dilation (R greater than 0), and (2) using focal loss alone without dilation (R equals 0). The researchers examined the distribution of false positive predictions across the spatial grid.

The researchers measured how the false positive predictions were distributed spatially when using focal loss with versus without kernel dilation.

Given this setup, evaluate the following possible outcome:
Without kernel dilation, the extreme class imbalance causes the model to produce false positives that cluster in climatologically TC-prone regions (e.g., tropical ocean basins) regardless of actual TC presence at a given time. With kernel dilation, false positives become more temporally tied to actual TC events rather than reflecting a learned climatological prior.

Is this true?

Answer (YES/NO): NO